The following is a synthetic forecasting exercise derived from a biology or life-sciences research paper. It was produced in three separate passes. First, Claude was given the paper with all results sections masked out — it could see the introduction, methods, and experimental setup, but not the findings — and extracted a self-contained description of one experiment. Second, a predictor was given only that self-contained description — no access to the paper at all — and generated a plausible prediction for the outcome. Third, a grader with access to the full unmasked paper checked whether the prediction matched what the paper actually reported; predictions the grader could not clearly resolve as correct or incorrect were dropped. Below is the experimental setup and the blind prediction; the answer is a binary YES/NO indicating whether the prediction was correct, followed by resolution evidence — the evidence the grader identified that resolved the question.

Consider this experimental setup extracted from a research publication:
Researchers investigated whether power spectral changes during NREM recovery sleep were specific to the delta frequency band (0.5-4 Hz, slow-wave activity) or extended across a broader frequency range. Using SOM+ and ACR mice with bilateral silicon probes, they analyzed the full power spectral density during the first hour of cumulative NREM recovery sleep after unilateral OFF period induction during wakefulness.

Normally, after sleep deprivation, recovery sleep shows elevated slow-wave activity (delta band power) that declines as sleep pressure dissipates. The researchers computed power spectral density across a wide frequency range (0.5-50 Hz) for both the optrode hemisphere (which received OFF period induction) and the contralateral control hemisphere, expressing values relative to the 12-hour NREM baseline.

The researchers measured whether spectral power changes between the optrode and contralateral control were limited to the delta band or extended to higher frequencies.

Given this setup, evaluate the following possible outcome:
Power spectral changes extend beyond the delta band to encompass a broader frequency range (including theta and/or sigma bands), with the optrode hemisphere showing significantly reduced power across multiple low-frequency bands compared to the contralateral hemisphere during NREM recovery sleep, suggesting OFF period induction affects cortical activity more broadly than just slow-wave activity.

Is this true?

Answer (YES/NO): NO